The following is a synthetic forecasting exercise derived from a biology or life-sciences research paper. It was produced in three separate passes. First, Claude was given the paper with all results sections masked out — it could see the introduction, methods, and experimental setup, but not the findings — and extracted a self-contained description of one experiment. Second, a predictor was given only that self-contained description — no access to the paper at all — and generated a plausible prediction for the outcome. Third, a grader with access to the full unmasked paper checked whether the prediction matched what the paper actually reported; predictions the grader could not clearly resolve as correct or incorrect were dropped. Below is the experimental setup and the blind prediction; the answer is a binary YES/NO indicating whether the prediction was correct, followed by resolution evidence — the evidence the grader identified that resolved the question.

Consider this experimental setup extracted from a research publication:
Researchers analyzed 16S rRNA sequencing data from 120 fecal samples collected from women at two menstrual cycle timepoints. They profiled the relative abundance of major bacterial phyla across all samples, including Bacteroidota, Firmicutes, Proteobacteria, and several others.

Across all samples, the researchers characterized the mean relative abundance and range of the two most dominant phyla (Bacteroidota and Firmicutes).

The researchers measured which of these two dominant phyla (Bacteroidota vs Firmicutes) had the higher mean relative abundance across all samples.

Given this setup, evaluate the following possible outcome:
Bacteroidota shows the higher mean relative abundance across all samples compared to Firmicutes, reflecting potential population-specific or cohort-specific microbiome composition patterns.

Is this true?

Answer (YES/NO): YES